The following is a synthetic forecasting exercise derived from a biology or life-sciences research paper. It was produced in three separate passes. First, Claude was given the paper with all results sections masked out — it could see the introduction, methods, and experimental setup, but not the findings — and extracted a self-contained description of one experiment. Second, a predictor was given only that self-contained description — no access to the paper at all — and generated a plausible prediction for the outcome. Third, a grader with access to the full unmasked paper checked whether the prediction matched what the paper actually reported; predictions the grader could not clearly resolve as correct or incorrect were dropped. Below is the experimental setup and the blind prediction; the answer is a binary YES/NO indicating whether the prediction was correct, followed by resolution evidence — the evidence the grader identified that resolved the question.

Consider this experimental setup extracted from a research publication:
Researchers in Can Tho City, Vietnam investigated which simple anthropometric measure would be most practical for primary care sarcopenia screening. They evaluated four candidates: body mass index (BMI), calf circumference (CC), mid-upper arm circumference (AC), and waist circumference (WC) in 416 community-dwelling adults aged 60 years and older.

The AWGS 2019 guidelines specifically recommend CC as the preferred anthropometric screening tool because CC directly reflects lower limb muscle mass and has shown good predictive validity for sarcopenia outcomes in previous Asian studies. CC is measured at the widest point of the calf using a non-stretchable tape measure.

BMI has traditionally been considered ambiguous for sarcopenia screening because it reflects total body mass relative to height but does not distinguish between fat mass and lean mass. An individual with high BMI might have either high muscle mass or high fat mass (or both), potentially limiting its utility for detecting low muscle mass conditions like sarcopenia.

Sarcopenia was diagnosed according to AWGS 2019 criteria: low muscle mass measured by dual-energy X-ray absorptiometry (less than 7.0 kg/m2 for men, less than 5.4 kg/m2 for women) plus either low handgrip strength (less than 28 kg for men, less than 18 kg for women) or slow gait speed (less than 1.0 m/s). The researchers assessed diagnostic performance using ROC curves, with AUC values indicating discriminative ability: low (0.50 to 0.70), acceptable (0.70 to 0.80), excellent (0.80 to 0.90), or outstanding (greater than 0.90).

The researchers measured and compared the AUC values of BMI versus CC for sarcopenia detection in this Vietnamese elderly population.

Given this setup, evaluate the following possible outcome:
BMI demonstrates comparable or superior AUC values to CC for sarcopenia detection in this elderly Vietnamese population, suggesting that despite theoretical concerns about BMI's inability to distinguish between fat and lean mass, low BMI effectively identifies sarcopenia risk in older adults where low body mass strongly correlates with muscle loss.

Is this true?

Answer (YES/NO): YES